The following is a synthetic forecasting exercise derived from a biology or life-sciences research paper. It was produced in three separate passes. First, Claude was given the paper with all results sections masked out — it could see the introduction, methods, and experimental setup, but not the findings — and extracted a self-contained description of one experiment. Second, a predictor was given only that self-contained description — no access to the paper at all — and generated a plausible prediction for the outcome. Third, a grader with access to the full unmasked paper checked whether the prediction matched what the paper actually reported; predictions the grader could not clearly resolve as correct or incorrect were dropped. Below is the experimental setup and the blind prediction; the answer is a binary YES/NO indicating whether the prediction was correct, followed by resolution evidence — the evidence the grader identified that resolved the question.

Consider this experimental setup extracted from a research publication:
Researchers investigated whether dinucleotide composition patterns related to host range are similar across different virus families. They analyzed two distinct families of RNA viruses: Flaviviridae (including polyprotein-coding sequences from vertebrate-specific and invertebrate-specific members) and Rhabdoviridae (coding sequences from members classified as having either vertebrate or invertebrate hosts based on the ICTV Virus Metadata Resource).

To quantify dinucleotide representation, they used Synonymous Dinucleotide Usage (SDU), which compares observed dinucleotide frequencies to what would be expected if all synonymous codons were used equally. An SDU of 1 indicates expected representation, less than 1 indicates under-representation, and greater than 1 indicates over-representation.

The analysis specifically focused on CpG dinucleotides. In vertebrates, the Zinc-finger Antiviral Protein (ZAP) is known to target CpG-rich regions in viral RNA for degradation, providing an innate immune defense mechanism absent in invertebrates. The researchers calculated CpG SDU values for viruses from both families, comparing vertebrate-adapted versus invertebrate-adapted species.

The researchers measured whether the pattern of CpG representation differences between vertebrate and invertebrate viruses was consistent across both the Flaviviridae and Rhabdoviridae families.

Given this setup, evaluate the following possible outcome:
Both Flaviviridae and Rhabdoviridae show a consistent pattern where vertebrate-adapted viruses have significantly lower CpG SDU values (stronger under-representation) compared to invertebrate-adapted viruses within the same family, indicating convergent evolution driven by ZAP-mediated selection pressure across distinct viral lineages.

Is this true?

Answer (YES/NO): NO